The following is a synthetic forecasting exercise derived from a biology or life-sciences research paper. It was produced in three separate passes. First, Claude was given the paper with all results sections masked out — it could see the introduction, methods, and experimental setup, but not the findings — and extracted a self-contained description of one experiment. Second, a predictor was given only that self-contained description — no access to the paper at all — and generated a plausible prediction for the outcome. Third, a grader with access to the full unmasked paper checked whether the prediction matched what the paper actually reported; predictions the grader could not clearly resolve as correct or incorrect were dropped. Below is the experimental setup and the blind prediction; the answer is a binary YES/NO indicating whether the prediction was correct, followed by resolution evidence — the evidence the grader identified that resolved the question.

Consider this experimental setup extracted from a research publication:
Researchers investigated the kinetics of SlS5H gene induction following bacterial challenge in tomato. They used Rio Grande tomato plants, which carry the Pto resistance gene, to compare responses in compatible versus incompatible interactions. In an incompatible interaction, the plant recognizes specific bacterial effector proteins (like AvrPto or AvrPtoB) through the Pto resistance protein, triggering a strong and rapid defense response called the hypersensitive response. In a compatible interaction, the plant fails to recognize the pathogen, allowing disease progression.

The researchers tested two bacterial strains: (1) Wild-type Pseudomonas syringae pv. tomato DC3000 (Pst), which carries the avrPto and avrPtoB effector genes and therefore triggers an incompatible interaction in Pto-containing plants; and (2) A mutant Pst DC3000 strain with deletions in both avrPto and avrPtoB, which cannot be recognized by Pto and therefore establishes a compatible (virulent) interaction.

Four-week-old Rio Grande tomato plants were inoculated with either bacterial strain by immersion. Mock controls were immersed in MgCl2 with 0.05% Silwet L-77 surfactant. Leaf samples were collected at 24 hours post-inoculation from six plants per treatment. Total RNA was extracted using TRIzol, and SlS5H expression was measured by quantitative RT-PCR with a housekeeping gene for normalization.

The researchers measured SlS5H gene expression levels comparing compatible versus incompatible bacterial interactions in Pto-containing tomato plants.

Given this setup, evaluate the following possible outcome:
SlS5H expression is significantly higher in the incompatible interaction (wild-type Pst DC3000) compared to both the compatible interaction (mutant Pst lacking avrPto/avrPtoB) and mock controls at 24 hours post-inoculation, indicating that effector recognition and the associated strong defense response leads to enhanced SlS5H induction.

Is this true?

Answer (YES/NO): NO